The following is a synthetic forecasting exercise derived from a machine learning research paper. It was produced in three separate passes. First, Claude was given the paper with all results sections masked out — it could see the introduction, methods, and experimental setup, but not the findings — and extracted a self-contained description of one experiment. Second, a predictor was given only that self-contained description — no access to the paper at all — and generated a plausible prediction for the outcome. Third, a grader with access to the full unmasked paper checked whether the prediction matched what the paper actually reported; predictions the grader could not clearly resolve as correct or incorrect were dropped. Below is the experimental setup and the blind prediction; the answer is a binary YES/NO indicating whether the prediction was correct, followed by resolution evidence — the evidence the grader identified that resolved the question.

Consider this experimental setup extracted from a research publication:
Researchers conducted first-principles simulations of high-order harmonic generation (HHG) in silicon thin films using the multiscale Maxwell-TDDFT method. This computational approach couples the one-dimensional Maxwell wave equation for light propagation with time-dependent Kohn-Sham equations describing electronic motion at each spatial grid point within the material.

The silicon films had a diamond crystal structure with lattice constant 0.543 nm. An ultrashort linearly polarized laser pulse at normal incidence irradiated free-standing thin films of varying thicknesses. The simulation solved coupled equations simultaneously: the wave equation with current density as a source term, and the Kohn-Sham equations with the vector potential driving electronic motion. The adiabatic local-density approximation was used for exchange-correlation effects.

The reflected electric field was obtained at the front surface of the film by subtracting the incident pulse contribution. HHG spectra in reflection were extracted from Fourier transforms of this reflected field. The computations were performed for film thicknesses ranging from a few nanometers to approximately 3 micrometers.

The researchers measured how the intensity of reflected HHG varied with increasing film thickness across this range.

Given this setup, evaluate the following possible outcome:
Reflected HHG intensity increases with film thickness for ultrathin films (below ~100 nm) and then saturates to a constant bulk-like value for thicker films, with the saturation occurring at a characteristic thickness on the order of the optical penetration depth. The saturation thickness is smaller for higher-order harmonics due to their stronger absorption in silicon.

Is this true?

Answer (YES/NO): NO